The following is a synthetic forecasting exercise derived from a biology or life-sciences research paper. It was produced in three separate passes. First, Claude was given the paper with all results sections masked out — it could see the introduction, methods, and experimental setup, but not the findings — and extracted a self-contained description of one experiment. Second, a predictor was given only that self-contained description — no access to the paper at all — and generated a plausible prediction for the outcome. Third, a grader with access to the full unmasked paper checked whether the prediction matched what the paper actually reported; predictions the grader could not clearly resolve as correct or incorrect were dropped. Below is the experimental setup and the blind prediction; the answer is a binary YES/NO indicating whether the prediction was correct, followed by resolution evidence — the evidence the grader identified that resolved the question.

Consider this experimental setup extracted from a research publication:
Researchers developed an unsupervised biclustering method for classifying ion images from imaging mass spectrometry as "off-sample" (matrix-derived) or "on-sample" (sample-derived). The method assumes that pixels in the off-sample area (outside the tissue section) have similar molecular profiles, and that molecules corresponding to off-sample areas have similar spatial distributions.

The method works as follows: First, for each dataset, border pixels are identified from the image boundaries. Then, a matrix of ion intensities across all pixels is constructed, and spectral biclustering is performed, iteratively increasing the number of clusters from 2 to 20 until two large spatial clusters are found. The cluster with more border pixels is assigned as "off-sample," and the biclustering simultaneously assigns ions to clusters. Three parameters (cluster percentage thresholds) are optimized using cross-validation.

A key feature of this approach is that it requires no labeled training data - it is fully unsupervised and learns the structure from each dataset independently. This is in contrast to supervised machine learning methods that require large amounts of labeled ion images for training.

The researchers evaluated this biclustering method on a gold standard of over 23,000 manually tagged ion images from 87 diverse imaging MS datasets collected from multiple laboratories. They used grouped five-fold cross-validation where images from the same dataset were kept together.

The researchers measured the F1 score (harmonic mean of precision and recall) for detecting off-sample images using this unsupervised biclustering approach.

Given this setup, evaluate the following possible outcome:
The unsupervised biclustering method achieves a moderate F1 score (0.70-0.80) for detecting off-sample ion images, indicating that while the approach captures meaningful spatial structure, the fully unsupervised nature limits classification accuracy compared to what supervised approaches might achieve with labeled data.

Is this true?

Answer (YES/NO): NO